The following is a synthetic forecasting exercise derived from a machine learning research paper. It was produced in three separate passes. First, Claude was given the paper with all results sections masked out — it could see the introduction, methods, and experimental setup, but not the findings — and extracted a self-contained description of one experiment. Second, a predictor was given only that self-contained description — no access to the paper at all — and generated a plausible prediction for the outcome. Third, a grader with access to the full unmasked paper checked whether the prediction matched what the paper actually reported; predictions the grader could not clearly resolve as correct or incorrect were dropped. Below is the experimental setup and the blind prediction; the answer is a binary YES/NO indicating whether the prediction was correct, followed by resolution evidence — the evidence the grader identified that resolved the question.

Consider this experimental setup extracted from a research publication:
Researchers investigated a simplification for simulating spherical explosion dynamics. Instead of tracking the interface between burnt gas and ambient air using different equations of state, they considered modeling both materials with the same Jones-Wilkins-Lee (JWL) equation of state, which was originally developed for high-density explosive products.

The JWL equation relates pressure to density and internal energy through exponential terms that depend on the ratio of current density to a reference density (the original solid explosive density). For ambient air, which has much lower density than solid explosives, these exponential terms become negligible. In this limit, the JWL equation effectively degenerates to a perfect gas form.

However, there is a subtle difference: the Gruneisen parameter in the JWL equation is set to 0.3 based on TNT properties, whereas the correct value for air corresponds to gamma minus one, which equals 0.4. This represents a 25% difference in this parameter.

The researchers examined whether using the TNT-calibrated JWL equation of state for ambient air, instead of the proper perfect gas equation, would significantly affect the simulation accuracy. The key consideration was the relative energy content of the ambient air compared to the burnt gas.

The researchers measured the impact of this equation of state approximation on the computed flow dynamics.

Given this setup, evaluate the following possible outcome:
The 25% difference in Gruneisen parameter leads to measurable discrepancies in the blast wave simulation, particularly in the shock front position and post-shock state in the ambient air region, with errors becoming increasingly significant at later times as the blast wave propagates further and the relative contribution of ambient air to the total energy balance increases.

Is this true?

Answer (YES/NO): NO